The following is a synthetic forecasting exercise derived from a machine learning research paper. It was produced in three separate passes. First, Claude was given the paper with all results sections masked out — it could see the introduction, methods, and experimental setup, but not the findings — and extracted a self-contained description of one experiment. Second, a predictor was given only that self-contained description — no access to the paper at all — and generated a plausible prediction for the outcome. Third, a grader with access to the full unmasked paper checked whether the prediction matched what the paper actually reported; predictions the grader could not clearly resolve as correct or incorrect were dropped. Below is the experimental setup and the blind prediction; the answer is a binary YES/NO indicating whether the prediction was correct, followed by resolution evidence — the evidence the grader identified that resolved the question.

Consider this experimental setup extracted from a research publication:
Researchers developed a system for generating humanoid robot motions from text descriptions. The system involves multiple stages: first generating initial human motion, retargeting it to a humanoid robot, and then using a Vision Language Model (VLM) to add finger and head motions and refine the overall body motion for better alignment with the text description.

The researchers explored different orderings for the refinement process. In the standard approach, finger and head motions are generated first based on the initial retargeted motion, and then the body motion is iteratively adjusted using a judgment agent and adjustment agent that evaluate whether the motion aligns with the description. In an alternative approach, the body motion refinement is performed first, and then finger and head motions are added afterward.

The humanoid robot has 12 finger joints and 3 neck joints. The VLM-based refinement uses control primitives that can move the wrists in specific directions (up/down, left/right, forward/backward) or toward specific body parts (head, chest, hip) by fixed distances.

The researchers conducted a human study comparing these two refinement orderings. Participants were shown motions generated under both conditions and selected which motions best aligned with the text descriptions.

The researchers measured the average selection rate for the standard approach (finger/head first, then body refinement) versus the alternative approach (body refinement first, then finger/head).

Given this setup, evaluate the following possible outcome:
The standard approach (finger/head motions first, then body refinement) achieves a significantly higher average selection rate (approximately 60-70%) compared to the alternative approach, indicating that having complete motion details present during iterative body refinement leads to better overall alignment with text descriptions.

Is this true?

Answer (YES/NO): NO